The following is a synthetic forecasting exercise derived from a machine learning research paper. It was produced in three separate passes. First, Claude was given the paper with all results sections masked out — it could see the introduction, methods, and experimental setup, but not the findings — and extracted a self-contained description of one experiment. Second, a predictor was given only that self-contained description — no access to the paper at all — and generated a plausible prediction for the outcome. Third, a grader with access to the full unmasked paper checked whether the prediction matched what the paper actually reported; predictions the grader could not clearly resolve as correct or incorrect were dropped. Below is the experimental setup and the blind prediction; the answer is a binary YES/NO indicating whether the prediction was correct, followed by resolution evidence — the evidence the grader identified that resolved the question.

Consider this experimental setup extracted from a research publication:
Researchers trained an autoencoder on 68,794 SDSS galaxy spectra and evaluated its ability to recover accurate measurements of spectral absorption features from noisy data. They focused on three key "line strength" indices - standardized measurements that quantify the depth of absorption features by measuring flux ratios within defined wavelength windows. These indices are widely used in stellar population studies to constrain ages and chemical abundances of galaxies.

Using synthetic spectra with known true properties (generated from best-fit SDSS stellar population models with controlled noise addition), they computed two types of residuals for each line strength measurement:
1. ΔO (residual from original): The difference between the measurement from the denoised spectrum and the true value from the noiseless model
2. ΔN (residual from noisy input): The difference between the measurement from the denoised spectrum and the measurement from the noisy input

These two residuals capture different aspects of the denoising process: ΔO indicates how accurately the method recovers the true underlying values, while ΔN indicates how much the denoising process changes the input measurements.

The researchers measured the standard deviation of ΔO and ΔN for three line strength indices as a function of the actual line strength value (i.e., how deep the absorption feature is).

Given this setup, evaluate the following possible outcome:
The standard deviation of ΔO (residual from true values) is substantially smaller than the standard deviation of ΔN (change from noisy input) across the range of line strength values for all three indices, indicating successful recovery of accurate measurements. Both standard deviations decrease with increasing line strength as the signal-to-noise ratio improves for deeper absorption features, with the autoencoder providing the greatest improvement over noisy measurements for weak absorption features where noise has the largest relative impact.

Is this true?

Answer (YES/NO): NO